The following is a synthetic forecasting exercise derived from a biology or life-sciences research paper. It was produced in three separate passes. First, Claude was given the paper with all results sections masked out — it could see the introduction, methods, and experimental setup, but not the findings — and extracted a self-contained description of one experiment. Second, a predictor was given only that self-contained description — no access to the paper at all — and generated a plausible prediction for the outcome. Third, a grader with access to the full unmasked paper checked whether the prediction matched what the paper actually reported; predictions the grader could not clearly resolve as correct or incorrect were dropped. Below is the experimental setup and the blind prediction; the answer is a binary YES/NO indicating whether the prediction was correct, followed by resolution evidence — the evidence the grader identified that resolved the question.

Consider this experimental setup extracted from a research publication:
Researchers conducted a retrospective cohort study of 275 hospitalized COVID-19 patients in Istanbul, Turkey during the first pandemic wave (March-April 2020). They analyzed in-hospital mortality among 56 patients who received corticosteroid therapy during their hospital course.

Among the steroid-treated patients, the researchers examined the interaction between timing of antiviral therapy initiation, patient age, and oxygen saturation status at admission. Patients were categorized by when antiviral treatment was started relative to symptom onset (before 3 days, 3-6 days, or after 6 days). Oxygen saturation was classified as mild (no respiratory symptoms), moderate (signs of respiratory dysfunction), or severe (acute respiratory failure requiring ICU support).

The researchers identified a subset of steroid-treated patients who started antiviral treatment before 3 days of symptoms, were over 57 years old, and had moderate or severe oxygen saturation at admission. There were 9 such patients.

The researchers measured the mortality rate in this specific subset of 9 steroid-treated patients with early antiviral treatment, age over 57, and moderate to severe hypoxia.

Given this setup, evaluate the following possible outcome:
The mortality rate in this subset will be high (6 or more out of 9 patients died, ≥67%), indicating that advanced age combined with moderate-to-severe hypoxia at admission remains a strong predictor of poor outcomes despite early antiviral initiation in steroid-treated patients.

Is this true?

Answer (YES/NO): YES